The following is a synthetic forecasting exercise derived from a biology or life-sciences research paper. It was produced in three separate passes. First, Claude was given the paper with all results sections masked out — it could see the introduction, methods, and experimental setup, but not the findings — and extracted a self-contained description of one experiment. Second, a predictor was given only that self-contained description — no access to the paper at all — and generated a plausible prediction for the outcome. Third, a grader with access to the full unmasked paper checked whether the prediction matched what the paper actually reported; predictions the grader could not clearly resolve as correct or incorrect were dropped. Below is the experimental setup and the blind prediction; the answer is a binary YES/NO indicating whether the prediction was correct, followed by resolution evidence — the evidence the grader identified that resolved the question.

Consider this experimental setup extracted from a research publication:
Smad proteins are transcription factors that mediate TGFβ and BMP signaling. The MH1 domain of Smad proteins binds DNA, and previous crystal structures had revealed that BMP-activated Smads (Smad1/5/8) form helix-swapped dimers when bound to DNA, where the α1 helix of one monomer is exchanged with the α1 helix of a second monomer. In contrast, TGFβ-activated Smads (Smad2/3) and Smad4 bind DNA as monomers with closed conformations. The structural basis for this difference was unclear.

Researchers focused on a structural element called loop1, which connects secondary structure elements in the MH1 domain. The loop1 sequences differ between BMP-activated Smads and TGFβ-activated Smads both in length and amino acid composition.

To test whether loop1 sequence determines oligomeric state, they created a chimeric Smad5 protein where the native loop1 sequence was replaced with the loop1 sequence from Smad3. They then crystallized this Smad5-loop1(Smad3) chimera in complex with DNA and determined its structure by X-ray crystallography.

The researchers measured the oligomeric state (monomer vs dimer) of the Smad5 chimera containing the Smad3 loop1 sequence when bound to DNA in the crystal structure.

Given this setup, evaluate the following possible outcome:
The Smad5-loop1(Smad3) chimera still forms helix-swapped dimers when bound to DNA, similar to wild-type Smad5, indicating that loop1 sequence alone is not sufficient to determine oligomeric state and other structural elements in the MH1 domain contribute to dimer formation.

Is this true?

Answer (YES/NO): NO